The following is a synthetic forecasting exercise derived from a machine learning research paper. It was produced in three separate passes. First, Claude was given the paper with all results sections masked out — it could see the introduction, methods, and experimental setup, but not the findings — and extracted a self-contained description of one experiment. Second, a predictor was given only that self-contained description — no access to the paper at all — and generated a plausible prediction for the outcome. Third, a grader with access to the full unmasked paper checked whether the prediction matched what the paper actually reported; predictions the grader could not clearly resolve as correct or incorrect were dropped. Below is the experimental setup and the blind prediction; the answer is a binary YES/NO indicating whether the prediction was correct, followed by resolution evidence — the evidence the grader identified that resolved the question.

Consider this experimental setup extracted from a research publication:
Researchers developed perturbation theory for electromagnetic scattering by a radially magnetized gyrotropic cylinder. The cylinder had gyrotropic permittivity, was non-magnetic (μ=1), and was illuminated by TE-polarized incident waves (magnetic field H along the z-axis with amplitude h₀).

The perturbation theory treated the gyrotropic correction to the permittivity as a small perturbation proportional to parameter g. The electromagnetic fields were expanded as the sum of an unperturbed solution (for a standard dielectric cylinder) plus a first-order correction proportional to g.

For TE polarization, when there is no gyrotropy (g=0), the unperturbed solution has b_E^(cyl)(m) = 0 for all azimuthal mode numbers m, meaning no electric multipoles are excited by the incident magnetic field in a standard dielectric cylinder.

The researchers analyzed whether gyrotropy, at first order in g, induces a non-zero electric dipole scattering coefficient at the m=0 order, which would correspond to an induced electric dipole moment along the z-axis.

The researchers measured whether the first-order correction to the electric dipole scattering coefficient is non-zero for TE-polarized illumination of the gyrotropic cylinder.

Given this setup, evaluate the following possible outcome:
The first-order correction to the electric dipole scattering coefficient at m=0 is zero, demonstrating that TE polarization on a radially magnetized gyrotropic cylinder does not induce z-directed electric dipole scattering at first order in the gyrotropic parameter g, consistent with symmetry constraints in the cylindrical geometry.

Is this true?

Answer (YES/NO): NO